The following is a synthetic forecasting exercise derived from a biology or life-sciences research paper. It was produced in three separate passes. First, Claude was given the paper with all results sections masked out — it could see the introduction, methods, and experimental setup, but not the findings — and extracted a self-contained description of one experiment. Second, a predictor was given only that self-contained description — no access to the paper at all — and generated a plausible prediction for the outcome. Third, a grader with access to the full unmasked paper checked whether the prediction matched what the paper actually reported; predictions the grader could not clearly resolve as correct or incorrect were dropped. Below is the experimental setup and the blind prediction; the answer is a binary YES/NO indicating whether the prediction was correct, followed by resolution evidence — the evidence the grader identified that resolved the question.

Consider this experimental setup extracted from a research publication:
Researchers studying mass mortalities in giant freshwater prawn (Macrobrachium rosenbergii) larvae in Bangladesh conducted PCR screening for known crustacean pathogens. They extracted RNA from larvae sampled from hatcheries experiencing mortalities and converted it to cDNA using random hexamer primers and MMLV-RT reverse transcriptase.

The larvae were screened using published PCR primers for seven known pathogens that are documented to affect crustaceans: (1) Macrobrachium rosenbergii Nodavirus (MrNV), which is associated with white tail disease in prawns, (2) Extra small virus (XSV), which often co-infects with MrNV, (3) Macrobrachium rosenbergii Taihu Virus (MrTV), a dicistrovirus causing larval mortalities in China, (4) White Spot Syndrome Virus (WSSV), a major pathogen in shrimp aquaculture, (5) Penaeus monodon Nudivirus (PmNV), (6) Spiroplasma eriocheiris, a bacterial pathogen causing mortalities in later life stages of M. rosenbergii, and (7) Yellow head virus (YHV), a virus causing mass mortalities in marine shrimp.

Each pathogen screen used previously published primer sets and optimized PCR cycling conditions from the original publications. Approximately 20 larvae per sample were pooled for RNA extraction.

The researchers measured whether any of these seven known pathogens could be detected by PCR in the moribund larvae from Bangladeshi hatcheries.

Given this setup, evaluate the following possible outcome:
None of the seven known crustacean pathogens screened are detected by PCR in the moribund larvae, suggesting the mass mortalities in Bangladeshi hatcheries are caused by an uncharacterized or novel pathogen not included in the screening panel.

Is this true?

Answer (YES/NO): YES